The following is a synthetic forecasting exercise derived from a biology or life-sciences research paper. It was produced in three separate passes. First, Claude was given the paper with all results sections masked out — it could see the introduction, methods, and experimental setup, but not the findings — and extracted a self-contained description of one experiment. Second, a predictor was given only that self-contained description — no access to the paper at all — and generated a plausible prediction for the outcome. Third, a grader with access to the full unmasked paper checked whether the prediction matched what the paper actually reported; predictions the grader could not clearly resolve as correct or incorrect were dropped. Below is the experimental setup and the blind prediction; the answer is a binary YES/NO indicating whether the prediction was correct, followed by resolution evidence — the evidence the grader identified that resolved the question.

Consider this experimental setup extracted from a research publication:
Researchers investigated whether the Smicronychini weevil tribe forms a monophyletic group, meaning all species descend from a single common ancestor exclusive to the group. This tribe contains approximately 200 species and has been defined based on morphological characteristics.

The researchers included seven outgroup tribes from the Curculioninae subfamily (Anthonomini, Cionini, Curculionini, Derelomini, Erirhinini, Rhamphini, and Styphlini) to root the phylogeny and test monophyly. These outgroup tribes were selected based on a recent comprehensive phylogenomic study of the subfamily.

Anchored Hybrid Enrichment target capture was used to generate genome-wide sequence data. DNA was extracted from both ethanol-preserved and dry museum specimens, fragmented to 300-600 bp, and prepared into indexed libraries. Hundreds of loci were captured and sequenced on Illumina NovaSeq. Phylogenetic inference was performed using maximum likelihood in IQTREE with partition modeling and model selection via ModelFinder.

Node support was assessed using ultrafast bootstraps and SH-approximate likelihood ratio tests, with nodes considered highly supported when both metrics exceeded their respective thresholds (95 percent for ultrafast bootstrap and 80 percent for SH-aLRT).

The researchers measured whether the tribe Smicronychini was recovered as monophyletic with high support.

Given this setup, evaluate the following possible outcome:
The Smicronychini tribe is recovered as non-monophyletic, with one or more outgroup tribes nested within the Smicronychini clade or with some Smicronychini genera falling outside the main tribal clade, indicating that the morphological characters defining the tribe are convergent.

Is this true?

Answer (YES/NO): NO